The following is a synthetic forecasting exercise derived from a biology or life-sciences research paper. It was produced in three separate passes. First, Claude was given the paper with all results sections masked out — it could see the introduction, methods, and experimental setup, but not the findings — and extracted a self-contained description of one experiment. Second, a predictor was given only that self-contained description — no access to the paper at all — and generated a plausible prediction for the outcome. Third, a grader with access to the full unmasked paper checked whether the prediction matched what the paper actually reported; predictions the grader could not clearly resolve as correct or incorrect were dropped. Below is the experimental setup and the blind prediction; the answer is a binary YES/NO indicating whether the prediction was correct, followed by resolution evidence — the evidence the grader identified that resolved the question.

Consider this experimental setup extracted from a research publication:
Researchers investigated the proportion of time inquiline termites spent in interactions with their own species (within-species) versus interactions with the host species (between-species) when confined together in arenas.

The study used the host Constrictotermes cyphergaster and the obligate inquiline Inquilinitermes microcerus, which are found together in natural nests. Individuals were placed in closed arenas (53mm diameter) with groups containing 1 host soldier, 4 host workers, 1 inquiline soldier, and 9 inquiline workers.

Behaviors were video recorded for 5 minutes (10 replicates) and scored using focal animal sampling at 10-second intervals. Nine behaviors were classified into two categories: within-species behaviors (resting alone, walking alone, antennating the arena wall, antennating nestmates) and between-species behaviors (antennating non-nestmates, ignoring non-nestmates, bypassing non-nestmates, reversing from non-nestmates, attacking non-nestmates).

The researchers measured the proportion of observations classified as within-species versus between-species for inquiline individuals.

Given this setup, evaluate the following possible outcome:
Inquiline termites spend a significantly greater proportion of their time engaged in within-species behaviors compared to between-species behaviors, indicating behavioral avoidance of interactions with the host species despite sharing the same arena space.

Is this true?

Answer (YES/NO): YES